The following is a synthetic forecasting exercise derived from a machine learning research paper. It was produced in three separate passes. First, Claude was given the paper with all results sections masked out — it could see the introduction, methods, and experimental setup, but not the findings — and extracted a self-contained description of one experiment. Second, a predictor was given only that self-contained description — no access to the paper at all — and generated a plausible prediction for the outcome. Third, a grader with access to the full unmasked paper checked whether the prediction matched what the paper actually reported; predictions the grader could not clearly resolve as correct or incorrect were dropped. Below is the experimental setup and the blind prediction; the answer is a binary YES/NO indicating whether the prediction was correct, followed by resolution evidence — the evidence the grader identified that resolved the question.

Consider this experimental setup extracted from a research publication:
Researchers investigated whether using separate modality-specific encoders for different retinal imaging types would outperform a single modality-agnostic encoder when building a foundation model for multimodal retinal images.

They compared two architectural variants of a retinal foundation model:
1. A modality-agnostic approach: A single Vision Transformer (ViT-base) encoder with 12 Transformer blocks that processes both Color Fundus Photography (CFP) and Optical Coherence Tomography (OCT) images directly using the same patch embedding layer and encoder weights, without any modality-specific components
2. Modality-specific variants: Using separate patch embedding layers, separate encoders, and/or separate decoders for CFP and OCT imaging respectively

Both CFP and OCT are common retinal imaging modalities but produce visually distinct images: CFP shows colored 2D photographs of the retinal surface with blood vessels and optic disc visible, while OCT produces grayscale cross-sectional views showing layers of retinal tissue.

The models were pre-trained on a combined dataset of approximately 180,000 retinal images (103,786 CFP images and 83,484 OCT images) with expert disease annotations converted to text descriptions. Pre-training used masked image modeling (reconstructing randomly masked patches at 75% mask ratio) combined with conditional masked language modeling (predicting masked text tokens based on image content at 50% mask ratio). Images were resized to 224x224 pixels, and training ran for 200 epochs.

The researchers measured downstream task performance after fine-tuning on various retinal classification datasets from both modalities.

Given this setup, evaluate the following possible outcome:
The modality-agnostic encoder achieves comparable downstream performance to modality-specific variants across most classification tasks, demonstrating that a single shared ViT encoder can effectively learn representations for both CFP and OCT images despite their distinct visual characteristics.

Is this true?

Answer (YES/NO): YES